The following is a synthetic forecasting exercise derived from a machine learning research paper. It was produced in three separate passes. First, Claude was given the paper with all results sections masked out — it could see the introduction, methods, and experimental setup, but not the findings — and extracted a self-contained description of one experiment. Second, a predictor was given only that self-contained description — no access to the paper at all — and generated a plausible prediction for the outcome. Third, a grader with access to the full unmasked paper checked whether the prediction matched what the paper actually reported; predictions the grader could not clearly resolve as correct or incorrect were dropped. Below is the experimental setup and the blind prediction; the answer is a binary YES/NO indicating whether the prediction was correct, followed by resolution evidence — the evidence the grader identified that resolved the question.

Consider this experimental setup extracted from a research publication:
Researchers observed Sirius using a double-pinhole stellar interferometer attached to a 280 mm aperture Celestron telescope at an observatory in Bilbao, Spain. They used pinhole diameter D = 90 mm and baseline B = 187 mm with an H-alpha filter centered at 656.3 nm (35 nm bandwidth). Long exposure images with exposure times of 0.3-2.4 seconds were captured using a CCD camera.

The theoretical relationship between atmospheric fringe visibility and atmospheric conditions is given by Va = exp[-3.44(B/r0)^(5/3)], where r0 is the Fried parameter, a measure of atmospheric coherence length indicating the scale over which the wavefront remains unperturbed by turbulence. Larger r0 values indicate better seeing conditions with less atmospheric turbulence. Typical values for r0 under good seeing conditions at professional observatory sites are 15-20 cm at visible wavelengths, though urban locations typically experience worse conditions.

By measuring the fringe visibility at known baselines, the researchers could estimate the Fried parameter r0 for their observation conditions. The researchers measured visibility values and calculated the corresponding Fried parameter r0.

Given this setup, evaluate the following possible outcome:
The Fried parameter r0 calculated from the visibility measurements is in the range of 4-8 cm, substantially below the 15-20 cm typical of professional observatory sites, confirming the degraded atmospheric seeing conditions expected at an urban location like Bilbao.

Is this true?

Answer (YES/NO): NO